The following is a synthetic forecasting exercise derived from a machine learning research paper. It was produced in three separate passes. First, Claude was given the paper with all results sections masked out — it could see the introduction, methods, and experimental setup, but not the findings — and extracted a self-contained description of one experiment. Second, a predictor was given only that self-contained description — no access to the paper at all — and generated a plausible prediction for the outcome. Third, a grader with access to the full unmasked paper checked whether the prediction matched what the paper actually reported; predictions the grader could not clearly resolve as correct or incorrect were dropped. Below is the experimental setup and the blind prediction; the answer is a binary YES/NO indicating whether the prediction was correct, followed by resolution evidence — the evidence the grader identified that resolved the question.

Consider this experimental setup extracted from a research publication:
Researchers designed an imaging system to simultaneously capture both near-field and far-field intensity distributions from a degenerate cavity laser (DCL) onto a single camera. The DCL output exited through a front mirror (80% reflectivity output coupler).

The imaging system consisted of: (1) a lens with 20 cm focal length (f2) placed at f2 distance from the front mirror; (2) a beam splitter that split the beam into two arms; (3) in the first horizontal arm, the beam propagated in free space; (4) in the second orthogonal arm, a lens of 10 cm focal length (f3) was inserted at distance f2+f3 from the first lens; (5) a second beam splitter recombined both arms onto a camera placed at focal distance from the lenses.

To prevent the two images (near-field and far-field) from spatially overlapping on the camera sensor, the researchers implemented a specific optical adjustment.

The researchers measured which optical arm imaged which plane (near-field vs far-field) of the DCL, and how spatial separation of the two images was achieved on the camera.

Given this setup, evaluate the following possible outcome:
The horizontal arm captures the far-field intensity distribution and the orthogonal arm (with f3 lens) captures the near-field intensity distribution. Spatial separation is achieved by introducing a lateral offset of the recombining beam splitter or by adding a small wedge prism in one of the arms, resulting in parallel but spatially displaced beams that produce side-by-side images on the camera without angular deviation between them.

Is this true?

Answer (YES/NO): NO